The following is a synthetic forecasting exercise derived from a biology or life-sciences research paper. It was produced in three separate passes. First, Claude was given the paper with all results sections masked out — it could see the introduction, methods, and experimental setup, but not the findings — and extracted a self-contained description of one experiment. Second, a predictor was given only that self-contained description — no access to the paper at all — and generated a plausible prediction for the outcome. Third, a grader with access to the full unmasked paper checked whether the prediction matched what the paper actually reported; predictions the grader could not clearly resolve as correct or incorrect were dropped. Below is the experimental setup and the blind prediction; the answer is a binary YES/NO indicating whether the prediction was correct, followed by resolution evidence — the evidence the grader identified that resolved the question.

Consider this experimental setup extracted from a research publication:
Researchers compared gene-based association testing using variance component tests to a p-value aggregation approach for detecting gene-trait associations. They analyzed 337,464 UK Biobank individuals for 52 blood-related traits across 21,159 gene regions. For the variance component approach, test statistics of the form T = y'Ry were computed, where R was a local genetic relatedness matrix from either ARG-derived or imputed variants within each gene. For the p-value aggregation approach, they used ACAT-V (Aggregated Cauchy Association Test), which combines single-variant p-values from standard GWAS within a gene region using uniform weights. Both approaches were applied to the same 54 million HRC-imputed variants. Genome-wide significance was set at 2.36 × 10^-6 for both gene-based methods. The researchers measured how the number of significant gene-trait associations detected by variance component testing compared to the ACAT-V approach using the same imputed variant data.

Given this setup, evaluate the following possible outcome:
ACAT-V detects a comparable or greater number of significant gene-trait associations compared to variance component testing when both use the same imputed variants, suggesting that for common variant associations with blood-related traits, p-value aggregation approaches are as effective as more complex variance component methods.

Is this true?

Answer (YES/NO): YES